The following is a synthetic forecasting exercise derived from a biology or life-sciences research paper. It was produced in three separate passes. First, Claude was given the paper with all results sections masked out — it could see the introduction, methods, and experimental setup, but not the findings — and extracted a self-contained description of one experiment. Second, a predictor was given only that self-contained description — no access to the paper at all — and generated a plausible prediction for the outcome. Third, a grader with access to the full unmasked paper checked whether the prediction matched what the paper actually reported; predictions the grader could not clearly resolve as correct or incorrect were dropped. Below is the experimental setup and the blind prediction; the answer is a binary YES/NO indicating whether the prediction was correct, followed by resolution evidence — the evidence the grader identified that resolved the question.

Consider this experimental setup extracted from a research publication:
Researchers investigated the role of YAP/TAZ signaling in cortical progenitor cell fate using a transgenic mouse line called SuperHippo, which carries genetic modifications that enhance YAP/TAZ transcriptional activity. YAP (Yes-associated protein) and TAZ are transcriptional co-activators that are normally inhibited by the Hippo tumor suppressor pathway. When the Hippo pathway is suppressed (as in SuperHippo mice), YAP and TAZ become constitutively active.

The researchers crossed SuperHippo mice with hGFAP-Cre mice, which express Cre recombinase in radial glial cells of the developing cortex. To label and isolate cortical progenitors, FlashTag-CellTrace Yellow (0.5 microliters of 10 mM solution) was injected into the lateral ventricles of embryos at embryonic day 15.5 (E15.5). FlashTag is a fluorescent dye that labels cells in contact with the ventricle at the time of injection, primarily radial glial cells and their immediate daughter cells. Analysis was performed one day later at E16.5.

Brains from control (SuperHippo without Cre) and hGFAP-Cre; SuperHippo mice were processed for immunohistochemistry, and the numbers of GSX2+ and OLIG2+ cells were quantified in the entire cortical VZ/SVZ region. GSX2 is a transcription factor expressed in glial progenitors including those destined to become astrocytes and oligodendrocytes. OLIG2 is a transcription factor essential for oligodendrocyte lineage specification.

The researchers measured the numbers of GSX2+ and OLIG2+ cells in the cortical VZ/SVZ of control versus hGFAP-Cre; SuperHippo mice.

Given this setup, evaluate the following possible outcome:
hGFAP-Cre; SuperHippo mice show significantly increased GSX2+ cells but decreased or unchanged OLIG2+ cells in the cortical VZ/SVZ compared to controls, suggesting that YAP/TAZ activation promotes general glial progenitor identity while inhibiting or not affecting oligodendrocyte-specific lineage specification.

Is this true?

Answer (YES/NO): NO